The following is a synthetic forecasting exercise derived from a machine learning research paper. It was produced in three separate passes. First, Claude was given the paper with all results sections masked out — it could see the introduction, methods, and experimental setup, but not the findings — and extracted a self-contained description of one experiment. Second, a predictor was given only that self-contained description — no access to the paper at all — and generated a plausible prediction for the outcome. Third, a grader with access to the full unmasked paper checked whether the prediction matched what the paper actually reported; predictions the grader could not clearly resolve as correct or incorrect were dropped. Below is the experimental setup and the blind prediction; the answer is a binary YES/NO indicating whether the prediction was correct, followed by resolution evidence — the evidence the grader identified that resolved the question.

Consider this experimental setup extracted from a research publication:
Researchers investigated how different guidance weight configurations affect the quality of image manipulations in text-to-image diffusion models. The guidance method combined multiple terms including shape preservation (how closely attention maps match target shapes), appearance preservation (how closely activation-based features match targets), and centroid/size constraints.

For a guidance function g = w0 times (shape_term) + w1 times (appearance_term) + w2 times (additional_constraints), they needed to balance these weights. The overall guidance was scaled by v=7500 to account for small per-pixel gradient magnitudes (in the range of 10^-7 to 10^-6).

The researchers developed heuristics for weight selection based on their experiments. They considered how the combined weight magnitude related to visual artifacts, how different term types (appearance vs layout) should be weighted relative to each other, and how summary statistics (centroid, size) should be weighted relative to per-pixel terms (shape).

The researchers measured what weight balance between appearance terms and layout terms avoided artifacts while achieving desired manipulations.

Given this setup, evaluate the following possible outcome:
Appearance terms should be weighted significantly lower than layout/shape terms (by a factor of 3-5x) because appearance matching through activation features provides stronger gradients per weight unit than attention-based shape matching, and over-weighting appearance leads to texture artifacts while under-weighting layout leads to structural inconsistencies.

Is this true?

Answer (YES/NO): NO